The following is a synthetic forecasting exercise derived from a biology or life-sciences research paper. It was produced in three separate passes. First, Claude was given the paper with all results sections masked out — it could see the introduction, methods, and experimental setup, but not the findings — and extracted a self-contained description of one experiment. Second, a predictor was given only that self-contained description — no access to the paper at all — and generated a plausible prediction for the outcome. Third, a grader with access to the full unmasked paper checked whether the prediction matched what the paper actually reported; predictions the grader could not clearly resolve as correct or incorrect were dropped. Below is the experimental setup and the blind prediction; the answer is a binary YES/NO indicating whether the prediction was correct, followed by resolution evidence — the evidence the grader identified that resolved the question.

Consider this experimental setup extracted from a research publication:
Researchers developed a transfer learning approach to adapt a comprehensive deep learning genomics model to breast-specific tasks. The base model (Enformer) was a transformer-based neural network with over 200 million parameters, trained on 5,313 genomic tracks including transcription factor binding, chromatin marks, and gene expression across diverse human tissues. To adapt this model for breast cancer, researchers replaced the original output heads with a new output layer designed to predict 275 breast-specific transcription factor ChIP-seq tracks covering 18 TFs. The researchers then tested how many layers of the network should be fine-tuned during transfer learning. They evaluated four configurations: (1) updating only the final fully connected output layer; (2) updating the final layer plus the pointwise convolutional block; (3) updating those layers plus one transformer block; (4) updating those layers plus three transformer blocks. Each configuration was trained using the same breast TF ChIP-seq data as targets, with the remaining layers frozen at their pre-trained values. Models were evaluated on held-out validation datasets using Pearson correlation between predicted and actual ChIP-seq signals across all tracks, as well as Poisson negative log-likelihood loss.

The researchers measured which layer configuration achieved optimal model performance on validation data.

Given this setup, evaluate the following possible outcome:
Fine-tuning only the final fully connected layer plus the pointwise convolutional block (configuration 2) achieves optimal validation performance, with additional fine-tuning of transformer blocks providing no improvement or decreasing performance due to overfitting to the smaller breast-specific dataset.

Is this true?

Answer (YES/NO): YES